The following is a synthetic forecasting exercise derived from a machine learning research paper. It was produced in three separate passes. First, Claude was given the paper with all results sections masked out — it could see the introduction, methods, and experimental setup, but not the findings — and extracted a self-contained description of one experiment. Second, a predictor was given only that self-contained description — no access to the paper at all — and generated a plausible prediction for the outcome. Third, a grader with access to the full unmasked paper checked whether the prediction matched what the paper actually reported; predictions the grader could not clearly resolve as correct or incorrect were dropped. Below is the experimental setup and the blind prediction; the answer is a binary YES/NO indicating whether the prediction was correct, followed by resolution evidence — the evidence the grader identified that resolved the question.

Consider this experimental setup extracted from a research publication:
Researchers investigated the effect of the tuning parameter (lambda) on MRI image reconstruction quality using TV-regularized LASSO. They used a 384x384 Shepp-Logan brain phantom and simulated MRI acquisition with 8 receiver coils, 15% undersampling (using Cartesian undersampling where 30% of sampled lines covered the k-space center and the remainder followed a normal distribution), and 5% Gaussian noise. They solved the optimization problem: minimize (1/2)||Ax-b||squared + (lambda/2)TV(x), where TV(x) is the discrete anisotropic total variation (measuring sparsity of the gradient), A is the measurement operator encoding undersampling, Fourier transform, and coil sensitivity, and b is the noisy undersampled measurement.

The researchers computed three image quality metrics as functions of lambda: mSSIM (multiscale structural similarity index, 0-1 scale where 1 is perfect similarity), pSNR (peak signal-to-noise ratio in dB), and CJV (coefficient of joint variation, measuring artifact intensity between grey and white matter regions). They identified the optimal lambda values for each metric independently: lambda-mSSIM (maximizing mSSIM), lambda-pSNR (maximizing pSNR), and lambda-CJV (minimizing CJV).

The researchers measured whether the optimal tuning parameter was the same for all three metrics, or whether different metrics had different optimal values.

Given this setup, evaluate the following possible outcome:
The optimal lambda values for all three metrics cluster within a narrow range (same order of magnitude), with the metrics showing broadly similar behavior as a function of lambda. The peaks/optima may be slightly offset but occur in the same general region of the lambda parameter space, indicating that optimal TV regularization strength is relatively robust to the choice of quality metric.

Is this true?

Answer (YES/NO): YES